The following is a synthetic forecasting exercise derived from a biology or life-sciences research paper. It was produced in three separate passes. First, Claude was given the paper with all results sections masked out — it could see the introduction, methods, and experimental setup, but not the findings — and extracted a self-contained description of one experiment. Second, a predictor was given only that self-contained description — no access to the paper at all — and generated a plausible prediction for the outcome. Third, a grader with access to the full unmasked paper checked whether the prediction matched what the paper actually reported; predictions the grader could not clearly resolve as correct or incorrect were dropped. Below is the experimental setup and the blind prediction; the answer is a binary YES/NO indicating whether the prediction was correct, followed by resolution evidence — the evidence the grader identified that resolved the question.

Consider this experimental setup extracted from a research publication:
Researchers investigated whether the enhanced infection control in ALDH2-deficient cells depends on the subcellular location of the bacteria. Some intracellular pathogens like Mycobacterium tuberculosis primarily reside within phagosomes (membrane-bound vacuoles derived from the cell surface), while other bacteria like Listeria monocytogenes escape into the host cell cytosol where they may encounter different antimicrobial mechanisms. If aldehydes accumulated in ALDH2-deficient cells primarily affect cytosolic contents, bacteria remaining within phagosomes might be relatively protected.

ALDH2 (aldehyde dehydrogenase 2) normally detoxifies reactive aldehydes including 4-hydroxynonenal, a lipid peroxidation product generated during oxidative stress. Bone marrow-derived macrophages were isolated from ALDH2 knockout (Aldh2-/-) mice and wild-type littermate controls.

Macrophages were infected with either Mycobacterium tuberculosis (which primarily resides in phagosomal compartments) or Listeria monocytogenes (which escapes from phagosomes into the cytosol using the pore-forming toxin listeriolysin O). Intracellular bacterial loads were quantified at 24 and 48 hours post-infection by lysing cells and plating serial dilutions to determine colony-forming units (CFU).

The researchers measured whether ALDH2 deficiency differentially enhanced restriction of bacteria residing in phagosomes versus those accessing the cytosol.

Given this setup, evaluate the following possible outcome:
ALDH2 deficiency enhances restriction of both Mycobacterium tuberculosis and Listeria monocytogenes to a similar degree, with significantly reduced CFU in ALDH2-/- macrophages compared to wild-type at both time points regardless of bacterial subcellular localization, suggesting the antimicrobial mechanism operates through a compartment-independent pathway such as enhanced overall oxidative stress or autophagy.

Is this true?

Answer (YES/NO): NO